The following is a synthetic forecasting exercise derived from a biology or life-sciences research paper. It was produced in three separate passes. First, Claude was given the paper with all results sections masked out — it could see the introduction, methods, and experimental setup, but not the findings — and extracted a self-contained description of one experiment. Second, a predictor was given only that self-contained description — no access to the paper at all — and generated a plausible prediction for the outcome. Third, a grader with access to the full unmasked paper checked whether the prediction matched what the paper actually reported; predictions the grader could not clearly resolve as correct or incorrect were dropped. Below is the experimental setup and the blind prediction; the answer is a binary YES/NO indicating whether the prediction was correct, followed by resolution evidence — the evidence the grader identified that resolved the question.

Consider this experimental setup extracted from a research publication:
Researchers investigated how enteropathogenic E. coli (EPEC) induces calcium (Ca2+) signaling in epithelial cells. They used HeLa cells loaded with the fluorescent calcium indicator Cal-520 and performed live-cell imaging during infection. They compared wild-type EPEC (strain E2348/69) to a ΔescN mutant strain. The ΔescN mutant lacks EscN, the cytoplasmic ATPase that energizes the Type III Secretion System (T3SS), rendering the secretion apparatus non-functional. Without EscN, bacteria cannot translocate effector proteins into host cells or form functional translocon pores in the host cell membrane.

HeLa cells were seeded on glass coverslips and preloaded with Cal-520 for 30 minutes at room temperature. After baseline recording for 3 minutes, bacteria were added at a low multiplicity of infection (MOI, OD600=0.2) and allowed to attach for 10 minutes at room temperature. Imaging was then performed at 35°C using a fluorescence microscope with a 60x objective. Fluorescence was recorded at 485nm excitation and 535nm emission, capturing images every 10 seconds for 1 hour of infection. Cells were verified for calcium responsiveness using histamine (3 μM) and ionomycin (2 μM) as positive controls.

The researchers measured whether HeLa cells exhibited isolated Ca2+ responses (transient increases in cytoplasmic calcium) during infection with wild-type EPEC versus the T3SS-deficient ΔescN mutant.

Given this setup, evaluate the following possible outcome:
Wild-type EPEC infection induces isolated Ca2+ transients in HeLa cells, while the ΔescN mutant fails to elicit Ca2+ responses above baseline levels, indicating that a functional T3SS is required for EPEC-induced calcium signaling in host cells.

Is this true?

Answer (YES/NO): YES